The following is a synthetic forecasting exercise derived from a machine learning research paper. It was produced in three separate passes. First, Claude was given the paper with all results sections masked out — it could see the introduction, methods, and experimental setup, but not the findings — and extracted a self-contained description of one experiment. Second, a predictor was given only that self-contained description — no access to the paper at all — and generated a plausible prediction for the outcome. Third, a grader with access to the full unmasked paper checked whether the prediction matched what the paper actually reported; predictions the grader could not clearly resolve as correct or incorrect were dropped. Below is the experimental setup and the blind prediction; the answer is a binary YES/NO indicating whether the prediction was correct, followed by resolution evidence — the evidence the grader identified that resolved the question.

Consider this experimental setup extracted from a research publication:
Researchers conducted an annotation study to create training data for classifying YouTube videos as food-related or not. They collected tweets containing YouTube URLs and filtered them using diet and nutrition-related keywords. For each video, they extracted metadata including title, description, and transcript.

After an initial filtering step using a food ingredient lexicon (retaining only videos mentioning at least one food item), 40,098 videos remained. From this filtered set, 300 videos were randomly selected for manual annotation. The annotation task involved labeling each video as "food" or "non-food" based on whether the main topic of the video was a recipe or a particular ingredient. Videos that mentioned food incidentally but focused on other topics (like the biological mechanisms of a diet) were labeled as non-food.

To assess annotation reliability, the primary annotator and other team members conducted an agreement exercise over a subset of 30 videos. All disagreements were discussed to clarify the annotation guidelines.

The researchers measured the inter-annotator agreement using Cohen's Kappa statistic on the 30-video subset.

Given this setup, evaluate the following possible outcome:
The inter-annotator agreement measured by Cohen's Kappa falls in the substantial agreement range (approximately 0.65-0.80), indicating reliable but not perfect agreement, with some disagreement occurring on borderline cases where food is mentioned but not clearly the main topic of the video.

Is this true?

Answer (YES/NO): NO